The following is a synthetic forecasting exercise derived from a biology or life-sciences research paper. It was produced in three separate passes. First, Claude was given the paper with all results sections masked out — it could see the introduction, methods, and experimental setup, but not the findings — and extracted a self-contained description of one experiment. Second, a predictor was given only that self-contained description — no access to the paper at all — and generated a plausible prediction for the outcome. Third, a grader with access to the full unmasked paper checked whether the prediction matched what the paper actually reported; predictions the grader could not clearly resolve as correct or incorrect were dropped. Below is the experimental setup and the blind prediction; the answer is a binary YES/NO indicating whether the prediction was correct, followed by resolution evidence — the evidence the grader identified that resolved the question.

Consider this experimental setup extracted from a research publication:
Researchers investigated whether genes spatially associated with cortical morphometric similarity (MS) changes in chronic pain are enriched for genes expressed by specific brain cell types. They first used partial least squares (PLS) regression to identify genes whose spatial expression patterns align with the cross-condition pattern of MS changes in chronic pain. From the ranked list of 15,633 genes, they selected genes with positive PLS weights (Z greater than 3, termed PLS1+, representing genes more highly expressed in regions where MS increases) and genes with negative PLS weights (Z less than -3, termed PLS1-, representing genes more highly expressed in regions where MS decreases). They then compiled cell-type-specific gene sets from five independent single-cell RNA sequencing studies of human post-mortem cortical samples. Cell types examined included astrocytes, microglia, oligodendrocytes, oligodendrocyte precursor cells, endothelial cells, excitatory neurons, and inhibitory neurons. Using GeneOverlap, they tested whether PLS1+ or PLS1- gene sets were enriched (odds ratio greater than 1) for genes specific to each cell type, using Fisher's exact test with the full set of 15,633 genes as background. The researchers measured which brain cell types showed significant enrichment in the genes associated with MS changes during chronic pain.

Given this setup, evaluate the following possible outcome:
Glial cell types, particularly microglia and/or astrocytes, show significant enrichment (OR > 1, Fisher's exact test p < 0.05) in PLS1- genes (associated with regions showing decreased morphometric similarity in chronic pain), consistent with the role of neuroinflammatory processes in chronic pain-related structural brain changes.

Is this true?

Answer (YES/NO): NO